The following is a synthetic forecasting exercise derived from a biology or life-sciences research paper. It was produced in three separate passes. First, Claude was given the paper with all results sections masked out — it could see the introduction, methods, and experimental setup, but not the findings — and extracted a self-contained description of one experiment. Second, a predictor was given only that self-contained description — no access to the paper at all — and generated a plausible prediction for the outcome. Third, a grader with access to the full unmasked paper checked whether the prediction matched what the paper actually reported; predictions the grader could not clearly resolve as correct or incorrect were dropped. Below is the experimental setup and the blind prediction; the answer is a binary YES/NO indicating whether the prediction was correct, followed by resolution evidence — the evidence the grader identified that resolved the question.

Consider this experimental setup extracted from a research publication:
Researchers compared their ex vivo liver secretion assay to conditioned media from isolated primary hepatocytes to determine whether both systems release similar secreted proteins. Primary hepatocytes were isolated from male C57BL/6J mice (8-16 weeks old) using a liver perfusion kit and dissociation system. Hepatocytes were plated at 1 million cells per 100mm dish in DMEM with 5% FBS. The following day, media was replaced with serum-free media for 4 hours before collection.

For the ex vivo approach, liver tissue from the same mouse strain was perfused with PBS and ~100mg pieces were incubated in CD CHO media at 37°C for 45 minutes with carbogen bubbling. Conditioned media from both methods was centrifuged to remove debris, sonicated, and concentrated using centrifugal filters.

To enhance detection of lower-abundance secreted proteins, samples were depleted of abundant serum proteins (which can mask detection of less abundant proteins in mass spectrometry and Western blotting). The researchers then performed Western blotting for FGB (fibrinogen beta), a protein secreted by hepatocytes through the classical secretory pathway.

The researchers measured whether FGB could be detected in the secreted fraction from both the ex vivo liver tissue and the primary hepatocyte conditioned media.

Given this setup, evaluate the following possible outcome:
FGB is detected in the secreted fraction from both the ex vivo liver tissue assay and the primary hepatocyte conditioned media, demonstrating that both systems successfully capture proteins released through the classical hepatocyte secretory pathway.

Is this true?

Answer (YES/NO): YES